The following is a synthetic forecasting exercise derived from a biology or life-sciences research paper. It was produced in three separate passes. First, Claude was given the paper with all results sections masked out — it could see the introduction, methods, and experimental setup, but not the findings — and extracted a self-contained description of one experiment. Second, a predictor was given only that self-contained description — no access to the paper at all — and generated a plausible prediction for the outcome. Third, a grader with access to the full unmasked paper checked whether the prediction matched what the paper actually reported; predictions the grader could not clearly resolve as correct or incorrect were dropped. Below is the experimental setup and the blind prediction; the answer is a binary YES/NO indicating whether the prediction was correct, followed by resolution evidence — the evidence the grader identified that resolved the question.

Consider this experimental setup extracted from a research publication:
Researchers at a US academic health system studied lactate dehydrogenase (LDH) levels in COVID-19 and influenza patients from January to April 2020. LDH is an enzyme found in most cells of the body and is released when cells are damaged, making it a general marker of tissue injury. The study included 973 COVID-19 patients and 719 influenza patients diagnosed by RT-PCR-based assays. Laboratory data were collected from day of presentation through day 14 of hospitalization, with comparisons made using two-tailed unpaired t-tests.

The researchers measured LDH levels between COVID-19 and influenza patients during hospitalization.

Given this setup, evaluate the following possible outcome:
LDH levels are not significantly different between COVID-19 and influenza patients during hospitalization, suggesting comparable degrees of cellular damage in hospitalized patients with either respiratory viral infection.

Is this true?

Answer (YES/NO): NO